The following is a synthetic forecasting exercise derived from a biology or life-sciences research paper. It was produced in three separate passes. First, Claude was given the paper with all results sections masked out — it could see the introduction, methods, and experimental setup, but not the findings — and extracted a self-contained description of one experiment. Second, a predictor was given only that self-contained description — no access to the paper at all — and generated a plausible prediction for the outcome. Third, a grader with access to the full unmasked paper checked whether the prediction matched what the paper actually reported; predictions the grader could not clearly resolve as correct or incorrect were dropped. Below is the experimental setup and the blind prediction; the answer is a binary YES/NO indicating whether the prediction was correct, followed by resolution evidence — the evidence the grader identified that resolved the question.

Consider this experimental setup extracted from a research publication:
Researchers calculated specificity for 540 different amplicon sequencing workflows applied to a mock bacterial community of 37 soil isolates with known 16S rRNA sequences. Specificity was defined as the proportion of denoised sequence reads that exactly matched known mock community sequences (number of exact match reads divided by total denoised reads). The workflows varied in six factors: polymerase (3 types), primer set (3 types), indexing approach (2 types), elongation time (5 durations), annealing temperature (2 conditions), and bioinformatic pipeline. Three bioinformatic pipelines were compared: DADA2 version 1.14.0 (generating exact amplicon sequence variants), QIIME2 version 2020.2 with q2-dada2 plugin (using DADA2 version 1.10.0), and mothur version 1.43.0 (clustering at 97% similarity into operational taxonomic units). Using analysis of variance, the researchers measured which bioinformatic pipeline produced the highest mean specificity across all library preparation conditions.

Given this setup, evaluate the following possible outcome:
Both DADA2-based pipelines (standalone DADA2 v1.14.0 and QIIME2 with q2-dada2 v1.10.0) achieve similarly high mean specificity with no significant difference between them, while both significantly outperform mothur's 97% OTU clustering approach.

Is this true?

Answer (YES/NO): YES